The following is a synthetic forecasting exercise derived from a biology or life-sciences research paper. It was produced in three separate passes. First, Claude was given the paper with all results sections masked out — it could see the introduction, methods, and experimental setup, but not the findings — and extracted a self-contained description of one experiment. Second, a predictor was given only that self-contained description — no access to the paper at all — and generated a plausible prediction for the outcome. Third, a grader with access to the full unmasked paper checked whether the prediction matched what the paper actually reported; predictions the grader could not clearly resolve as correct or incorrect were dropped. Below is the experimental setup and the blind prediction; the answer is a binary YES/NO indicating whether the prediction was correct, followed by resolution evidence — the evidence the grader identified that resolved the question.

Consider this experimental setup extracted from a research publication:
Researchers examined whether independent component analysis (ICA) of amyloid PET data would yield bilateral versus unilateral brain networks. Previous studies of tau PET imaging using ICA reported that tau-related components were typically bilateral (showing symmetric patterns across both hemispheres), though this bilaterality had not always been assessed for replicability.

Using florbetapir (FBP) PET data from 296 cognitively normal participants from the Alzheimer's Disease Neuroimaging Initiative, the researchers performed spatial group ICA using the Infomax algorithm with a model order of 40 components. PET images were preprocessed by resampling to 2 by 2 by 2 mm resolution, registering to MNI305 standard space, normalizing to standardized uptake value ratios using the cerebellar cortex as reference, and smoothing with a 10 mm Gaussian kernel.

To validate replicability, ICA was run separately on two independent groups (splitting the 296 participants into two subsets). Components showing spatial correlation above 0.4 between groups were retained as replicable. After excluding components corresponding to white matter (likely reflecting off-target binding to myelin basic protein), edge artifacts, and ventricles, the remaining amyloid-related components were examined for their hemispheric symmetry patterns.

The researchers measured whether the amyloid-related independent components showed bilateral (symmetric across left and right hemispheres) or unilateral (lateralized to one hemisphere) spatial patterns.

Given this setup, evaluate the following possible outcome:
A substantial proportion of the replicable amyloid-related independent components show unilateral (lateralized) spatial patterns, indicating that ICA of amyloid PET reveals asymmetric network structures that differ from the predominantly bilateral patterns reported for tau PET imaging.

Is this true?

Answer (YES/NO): NO